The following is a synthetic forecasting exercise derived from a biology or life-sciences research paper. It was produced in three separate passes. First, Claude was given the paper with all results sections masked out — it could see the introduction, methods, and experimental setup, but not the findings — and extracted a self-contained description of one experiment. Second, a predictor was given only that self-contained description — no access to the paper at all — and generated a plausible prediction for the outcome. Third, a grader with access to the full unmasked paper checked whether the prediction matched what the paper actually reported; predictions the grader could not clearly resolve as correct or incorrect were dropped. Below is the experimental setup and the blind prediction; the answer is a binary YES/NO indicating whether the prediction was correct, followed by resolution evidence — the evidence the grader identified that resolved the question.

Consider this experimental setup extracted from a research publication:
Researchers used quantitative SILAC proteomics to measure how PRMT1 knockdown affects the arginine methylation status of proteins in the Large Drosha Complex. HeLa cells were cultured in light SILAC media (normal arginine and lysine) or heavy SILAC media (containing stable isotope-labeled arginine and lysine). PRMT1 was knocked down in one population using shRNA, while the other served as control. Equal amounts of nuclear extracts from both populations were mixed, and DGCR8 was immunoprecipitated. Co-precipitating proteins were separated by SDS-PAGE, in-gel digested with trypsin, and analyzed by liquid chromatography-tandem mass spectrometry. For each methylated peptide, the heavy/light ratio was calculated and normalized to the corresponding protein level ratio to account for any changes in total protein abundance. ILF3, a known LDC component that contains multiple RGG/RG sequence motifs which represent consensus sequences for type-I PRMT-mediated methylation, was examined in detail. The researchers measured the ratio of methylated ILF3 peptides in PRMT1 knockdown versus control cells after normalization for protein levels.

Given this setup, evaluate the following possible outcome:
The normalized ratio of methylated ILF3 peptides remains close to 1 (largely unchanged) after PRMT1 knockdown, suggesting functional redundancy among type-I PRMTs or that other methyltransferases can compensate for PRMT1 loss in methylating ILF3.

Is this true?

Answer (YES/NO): NO